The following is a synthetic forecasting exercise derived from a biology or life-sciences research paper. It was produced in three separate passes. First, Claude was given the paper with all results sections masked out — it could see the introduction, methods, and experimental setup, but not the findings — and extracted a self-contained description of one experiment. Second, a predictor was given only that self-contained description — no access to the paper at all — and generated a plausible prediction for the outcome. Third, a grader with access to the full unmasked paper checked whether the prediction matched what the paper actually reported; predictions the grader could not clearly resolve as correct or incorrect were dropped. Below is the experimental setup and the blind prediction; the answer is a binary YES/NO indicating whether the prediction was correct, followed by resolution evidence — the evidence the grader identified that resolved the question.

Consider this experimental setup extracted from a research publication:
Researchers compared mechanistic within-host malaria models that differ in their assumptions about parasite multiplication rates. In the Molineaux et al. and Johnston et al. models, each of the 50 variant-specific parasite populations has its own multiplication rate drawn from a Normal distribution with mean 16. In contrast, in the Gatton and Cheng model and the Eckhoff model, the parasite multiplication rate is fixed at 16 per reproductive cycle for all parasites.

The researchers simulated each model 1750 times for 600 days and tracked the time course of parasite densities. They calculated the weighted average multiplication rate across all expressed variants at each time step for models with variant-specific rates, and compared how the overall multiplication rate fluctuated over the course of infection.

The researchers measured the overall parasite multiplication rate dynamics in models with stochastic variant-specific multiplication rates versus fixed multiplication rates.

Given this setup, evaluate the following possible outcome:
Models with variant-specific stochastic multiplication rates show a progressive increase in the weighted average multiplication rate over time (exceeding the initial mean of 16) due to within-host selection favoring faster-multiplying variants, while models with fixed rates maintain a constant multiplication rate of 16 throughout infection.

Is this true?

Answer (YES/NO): NO